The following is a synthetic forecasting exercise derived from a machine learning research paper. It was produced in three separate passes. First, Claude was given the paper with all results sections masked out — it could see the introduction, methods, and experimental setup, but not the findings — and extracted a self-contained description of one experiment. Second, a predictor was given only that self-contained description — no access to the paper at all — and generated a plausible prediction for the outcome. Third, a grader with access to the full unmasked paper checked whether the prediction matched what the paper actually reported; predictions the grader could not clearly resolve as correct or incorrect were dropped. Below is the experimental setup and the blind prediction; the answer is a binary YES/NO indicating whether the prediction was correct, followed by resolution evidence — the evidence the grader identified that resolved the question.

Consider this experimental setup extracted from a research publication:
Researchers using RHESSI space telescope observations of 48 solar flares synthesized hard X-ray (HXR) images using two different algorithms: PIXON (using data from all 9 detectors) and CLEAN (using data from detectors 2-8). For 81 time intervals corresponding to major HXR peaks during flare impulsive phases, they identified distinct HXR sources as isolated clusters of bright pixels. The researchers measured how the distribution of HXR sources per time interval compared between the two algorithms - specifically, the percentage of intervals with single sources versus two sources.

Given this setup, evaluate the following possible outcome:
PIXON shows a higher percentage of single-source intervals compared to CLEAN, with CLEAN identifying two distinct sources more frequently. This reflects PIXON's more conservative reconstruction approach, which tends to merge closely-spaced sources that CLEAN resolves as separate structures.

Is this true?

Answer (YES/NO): NO